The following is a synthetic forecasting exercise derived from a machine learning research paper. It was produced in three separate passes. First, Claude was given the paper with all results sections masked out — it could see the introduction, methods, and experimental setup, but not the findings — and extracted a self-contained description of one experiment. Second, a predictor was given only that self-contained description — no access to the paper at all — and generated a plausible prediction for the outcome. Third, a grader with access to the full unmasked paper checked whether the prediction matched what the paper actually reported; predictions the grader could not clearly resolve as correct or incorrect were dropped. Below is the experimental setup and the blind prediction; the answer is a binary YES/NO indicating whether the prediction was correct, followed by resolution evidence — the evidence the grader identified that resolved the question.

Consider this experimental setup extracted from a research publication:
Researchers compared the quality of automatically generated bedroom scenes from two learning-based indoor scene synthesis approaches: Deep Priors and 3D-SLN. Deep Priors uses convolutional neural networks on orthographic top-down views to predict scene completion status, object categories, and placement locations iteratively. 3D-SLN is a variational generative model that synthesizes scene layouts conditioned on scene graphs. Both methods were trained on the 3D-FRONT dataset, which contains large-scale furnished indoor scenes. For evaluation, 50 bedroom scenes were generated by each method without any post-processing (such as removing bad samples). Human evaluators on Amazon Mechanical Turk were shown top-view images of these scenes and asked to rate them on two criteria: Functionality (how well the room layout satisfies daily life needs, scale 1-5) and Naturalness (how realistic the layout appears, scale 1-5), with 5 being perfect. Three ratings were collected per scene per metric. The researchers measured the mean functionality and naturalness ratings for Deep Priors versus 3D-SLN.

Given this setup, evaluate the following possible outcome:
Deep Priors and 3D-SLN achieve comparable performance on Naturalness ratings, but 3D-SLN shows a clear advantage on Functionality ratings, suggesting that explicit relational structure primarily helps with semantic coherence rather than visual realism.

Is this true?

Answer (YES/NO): NO